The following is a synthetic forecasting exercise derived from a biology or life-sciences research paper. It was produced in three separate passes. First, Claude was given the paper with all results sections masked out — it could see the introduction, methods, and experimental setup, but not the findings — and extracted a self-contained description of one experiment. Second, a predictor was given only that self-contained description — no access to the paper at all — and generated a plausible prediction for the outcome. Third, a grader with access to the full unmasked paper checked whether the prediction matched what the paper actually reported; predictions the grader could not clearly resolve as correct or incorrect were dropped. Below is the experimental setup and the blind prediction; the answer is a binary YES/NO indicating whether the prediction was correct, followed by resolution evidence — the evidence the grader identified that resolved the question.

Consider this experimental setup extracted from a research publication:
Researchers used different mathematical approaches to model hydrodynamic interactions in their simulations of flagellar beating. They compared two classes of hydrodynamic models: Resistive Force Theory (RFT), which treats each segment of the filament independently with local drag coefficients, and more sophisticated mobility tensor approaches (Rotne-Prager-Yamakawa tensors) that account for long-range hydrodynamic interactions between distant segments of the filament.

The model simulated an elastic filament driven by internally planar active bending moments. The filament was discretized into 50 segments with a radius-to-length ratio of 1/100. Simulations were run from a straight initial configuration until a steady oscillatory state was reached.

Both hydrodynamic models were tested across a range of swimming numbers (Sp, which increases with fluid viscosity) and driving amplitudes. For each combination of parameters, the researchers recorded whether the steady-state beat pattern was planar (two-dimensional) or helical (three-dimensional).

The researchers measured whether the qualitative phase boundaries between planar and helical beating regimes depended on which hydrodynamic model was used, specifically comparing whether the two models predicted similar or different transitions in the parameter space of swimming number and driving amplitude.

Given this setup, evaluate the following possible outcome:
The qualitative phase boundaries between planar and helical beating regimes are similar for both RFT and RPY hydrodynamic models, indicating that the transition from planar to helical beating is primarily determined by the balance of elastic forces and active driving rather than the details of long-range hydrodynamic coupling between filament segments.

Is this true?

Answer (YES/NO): NO